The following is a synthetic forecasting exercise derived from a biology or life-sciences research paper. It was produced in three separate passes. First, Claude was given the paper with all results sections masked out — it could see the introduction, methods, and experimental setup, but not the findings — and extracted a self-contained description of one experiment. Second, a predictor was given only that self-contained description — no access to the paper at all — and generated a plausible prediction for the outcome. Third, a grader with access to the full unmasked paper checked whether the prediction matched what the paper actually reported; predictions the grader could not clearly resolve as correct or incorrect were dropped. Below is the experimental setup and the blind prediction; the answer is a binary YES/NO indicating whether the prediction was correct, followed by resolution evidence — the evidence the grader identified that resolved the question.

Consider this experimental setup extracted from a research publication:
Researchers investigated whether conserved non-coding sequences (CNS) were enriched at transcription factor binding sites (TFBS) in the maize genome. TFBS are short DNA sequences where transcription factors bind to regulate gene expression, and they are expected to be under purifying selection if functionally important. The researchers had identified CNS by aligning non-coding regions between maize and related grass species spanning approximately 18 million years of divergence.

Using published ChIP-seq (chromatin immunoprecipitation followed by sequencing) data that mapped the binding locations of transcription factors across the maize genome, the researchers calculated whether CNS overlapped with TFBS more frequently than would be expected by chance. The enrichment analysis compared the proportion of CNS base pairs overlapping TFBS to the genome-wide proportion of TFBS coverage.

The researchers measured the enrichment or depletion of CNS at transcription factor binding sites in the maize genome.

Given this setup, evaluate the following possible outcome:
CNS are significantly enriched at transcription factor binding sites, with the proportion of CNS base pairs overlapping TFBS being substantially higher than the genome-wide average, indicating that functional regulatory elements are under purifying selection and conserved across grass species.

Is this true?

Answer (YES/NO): YES